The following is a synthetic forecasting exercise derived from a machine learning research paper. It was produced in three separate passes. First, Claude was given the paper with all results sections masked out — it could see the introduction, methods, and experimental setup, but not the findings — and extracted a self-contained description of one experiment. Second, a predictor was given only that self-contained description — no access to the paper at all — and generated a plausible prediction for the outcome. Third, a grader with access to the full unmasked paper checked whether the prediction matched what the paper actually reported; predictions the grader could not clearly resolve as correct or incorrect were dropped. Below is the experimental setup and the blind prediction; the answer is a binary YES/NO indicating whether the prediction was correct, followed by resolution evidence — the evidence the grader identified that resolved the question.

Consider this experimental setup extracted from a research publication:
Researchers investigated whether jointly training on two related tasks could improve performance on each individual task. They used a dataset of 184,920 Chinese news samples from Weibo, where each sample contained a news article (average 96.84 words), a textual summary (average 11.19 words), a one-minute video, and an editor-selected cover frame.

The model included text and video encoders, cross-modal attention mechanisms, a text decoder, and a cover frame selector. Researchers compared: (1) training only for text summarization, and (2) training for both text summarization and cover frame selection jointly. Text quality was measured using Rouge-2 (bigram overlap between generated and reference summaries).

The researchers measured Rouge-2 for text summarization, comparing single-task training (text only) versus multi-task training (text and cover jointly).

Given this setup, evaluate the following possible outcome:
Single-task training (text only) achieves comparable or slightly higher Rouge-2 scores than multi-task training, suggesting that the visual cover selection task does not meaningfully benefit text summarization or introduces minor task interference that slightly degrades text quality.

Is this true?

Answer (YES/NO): NO